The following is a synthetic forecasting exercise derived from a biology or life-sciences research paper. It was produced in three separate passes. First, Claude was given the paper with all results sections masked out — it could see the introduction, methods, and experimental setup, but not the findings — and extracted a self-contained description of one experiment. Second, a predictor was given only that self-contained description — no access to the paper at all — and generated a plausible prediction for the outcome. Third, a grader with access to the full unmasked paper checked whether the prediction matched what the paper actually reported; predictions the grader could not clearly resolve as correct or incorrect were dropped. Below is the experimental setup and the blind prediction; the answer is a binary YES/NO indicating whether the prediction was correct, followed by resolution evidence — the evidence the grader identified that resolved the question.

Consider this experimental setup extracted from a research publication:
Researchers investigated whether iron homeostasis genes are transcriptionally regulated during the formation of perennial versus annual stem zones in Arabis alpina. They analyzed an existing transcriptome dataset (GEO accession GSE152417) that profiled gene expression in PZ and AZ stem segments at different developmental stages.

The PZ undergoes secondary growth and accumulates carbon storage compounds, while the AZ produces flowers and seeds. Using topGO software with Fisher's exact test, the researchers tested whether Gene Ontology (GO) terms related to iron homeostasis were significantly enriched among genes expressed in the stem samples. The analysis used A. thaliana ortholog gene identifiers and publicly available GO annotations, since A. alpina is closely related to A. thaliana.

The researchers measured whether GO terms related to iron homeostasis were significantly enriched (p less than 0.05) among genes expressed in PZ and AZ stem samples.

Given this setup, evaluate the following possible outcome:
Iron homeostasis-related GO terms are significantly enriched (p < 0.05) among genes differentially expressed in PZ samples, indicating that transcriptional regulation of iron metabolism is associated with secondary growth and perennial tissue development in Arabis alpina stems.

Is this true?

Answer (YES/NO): NO